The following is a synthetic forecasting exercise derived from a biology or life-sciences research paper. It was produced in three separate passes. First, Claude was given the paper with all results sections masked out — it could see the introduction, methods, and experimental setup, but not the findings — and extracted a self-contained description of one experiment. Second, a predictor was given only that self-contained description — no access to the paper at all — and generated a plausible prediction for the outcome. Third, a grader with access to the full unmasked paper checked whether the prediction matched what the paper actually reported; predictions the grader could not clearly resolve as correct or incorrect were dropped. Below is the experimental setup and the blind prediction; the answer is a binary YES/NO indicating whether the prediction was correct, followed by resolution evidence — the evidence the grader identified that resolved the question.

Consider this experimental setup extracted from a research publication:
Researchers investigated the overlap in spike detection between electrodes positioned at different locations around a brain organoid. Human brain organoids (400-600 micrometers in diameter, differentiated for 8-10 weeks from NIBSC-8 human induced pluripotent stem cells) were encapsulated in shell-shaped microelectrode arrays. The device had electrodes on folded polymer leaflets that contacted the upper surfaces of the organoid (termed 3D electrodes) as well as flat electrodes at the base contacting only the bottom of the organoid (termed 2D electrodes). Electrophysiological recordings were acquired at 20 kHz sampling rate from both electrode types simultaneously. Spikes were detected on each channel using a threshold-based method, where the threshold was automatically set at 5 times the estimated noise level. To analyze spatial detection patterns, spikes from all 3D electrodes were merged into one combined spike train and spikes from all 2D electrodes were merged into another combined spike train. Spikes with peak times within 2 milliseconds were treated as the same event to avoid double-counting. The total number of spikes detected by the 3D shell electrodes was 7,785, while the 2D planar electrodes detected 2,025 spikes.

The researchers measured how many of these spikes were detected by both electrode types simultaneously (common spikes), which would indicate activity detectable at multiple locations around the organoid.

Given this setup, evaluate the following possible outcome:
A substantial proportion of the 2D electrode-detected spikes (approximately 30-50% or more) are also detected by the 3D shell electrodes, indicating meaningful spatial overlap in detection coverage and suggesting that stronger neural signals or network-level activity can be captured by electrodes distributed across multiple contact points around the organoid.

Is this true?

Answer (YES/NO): YES